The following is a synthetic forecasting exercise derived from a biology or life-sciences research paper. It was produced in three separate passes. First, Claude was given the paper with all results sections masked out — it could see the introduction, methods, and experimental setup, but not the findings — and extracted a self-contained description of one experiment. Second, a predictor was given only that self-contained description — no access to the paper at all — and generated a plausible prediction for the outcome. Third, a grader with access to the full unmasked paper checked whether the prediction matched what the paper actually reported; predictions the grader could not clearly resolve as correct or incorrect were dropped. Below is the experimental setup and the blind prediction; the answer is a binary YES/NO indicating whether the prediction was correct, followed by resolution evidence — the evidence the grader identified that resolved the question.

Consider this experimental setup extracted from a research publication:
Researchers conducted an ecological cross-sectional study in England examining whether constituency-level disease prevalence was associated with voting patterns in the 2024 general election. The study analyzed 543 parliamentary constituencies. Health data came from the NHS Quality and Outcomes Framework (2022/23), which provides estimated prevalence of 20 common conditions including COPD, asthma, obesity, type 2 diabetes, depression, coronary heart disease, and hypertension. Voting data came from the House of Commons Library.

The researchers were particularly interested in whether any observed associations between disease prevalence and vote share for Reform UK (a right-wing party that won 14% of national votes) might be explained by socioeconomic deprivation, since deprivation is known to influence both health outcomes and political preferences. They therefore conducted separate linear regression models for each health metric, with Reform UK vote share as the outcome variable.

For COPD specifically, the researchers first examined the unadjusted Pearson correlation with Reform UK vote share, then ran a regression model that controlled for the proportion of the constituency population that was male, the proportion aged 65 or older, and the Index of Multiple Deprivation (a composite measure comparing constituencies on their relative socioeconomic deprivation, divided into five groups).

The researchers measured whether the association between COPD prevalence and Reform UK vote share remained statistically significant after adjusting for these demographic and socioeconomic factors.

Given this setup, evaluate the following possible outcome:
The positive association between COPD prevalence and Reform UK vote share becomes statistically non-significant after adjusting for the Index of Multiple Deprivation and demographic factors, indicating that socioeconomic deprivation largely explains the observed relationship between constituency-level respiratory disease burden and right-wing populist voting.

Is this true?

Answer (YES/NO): NO